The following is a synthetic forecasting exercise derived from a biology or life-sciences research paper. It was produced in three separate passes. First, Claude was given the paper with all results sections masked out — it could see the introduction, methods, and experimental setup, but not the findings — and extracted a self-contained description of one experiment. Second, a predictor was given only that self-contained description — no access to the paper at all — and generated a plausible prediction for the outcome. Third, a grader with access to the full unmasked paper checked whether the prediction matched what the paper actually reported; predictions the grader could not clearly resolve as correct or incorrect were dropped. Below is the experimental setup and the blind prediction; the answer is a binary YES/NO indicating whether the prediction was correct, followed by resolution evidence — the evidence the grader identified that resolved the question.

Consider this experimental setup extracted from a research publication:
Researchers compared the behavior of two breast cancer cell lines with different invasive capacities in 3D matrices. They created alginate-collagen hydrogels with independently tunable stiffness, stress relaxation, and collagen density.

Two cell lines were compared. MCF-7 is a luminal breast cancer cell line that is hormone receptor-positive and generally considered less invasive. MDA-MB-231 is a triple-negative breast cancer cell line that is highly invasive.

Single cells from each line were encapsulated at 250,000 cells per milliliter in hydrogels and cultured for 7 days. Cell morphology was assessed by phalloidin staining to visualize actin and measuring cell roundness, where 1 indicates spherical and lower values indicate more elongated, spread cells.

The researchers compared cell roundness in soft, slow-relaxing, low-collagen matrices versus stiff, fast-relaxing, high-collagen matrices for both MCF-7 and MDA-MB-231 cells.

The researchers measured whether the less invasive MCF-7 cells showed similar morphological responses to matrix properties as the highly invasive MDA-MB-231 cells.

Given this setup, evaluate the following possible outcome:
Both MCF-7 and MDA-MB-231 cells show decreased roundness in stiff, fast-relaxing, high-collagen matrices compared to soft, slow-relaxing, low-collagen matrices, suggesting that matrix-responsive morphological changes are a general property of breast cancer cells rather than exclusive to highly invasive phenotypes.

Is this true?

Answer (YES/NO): YES